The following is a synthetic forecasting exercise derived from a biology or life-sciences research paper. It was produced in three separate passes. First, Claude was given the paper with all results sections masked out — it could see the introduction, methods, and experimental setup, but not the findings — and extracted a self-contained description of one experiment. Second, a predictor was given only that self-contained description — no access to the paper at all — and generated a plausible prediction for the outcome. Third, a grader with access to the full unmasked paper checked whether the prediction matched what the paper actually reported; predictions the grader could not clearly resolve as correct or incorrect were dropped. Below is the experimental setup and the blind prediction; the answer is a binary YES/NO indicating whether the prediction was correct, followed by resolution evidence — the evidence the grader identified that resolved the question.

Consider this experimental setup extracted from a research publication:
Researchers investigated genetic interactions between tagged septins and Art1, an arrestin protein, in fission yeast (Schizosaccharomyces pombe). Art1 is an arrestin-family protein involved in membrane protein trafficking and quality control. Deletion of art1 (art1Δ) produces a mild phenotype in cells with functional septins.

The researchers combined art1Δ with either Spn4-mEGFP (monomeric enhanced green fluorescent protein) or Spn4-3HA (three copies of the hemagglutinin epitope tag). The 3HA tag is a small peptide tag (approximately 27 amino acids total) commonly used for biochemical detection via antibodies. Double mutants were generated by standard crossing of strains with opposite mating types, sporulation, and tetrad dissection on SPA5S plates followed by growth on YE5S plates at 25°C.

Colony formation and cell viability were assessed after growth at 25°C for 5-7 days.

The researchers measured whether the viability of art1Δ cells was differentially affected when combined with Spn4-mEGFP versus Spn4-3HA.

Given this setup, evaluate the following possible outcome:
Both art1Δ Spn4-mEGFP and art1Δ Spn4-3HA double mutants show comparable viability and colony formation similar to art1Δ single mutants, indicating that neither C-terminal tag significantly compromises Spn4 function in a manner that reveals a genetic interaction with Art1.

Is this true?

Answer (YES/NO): NO